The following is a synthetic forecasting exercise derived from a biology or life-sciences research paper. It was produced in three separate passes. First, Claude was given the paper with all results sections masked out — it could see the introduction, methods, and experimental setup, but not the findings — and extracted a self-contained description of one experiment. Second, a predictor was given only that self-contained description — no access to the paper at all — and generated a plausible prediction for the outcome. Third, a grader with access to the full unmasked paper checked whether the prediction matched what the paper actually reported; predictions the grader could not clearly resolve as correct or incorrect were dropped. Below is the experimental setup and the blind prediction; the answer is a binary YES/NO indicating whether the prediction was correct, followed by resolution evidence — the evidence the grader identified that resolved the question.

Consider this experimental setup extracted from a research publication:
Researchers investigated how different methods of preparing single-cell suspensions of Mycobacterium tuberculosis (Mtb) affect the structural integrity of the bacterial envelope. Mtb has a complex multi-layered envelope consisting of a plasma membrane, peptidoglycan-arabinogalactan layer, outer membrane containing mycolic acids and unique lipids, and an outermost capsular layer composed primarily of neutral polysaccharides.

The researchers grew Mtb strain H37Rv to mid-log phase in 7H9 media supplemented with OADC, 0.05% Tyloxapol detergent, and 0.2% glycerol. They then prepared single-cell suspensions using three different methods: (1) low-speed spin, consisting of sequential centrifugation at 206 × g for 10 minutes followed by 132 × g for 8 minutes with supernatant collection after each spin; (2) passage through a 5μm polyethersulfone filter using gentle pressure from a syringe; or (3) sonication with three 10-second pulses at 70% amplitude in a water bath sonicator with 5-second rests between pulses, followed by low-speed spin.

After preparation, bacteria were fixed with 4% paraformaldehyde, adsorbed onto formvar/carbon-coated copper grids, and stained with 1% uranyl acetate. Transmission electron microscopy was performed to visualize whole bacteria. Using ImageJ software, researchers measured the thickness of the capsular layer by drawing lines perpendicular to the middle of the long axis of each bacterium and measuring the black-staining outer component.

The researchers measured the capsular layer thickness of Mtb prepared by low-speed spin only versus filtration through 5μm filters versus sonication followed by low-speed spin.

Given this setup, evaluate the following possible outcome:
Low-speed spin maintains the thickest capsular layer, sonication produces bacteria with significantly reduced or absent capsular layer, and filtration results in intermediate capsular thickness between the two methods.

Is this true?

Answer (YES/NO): NO